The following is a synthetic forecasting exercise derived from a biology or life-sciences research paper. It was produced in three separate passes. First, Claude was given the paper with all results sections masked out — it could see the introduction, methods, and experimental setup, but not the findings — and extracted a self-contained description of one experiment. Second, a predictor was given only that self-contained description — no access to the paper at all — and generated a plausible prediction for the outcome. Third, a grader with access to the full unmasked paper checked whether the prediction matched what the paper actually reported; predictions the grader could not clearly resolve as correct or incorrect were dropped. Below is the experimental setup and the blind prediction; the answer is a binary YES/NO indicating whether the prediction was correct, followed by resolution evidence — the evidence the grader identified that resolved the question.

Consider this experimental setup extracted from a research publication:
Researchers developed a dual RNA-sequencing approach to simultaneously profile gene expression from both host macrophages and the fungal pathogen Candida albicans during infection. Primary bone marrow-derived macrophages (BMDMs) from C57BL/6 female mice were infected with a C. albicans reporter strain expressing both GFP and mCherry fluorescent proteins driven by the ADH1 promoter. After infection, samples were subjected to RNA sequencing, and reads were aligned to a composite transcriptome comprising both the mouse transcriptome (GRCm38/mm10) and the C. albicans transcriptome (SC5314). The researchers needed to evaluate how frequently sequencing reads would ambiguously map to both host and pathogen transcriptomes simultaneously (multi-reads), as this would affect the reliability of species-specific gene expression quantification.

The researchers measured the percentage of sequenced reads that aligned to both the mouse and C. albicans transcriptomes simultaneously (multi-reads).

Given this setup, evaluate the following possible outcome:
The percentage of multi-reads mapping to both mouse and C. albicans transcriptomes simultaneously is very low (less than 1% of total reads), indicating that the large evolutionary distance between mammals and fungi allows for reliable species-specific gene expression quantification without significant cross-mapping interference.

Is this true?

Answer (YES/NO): NO